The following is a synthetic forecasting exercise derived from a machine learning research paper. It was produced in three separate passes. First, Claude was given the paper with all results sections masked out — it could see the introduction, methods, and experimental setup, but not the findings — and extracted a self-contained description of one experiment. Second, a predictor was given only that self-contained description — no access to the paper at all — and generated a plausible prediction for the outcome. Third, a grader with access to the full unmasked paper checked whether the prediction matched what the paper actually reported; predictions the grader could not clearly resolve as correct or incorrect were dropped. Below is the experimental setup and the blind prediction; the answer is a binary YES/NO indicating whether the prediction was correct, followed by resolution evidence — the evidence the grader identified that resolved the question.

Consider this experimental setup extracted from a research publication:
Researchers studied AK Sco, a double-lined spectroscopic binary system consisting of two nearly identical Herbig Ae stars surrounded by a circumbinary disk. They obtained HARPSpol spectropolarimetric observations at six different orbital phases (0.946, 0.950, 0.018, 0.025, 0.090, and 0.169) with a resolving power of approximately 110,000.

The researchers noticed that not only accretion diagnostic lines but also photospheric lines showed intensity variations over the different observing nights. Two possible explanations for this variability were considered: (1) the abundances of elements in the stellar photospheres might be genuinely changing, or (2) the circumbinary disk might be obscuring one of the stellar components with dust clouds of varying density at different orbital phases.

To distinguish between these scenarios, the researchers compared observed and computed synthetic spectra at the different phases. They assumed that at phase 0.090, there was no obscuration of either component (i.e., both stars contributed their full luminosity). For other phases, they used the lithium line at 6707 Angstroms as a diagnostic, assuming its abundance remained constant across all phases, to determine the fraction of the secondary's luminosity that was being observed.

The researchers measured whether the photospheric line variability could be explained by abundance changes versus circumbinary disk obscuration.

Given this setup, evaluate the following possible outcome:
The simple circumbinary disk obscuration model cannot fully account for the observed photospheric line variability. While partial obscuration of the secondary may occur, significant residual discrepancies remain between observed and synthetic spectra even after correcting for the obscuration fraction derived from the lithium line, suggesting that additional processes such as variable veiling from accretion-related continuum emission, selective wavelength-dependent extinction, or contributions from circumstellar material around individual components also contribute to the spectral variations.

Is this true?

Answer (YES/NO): NO